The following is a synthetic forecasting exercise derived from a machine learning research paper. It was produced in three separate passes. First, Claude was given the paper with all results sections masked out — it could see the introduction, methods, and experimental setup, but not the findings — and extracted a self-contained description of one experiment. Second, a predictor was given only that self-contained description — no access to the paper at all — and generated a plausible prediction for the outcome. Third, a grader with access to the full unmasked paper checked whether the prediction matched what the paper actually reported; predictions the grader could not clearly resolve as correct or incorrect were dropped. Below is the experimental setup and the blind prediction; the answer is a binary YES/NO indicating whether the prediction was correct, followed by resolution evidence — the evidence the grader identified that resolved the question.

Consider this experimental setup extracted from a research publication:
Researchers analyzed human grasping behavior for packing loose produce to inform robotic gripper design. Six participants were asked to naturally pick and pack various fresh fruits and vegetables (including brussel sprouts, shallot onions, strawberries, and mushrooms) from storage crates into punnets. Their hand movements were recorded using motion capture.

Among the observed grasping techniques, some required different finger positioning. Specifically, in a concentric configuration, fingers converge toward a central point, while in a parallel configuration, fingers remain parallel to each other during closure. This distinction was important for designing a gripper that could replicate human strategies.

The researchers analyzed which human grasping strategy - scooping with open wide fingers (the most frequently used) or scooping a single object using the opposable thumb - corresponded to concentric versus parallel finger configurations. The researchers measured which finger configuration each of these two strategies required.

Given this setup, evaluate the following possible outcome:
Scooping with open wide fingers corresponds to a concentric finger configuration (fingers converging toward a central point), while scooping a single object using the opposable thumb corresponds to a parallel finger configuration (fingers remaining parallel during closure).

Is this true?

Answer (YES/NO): YES